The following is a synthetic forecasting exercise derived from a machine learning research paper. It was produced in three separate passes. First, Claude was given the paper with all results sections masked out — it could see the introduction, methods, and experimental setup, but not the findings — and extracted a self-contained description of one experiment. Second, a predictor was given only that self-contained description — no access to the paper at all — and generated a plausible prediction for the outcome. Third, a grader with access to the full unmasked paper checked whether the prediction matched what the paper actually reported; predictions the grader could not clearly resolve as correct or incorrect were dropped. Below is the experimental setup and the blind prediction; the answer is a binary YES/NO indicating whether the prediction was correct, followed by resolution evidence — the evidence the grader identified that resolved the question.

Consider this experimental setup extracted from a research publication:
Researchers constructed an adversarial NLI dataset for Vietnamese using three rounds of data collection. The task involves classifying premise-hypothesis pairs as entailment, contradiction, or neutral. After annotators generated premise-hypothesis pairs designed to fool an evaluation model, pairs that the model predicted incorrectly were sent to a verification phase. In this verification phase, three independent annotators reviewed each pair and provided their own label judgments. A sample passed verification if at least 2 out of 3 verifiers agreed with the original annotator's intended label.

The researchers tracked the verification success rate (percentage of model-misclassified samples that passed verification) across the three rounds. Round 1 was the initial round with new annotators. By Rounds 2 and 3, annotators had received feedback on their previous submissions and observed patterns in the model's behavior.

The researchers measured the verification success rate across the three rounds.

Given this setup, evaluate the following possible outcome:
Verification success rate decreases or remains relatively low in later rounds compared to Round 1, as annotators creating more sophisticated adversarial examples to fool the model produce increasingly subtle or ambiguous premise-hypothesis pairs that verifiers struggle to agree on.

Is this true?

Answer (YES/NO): NO